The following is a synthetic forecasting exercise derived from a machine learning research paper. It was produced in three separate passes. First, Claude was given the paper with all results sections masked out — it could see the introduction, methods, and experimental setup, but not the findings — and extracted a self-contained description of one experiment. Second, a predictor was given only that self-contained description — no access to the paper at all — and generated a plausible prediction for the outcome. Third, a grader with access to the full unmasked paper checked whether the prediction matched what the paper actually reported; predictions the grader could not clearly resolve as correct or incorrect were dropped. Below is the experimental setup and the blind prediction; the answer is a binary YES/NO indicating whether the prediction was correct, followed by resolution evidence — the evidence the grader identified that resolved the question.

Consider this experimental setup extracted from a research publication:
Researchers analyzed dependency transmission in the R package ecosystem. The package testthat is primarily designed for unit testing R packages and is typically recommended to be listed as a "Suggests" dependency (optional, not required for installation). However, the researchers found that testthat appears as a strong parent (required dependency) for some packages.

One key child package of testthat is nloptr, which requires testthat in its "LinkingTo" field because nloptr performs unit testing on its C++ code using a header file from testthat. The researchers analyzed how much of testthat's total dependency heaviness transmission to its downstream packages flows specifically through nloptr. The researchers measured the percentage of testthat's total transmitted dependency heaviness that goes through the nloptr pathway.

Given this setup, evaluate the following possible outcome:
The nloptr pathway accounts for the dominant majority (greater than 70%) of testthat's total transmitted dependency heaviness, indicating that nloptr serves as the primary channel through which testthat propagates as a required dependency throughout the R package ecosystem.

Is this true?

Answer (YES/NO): YES